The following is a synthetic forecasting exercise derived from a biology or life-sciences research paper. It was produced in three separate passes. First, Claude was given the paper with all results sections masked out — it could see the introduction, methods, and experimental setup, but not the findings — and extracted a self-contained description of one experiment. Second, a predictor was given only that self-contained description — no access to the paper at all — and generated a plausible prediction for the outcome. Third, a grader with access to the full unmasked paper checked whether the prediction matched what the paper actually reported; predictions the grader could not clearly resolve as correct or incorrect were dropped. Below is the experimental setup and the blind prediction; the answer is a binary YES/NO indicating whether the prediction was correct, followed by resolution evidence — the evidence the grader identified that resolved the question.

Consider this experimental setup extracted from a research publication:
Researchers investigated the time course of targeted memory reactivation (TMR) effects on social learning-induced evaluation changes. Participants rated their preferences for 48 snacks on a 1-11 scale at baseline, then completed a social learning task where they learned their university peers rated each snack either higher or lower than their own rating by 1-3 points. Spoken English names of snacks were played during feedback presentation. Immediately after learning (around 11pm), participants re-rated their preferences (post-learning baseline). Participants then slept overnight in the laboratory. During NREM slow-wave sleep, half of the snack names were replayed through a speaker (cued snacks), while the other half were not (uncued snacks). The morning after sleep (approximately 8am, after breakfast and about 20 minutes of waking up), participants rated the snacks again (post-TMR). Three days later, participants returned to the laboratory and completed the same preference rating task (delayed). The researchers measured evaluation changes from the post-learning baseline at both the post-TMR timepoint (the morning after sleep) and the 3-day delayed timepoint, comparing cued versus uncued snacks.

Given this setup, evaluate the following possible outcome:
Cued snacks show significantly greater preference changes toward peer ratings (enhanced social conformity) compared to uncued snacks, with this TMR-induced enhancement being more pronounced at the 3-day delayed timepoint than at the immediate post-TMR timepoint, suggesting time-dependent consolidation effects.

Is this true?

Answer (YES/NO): NO